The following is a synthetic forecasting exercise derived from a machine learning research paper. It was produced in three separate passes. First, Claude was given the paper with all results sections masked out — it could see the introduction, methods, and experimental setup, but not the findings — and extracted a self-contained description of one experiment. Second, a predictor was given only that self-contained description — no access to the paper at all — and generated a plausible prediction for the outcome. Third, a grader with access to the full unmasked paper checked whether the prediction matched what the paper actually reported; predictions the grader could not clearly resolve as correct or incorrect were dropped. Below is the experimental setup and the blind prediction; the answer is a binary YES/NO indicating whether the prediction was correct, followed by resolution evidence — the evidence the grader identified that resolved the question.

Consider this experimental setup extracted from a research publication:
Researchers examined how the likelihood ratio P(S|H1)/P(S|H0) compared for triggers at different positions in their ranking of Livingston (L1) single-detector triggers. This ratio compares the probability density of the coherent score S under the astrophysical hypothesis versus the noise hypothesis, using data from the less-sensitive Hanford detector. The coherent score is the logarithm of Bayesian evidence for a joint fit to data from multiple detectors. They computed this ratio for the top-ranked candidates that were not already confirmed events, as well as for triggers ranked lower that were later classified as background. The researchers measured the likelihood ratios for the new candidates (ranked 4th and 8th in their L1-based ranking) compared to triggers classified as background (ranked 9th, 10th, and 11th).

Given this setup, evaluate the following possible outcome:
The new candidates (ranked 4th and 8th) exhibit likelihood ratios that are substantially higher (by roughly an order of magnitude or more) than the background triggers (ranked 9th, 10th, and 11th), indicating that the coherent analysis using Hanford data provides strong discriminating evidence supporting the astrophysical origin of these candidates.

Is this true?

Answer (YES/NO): YES